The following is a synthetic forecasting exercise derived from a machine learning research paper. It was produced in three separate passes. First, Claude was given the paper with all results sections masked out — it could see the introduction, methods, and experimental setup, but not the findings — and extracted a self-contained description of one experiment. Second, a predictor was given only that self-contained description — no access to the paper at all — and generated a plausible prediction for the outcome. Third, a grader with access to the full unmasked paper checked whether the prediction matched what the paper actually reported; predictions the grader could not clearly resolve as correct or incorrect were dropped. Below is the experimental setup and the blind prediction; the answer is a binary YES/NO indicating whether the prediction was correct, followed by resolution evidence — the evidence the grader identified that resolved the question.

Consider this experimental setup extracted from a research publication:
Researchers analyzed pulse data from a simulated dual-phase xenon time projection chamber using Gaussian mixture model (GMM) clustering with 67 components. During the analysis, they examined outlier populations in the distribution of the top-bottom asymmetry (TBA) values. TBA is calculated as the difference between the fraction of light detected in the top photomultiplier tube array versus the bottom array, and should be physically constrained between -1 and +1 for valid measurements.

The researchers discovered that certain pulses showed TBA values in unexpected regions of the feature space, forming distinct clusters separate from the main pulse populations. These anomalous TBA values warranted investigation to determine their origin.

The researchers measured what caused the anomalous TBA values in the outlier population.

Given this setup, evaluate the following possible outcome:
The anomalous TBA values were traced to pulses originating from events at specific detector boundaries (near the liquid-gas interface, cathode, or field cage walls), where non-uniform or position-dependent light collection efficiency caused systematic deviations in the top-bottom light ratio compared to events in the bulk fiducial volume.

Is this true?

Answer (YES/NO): NO